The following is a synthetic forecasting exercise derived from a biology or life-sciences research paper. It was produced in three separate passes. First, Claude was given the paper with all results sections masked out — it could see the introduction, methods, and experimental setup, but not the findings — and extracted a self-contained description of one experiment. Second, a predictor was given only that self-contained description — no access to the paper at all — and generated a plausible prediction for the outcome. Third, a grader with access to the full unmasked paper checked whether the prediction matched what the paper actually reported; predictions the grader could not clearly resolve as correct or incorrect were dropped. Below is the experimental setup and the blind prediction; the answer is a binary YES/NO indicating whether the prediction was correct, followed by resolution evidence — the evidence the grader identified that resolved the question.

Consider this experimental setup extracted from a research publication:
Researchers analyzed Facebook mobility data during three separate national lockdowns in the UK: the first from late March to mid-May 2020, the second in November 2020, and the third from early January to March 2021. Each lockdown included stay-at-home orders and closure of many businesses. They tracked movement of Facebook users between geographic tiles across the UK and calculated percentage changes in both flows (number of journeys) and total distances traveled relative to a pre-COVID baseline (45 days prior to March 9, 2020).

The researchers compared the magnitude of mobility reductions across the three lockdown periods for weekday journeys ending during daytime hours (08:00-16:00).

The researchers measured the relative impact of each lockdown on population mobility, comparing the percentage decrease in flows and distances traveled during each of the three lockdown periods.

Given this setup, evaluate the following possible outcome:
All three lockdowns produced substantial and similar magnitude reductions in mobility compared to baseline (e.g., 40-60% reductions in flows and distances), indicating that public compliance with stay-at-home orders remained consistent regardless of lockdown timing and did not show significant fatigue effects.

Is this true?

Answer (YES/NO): NO